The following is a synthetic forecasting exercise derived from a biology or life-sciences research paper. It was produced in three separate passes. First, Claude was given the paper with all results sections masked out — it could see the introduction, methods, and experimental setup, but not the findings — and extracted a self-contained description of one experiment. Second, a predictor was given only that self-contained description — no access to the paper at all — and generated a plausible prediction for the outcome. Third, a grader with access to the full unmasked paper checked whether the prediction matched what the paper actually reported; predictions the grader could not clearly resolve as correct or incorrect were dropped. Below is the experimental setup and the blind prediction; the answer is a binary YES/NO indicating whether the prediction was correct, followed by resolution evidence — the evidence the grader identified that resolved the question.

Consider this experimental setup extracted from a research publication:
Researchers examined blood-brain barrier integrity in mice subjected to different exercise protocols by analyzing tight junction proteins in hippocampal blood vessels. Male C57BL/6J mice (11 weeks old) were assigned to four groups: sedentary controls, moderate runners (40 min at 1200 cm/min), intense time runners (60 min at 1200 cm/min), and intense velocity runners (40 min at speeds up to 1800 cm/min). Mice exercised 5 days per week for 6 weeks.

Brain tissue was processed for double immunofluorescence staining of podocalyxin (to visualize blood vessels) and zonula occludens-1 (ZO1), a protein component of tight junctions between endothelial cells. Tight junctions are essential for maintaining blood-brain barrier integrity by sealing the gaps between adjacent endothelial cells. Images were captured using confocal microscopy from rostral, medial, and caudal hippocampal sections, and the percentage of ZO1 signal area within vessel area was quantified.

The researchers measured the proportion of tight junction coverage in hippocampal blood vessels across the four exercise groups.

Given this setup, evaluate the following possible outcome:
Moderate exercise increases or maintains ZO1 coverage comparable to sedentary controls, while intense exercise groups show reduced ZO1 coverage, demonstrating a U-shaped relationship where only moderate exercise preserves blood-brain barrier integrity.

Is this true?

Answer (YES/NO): NO